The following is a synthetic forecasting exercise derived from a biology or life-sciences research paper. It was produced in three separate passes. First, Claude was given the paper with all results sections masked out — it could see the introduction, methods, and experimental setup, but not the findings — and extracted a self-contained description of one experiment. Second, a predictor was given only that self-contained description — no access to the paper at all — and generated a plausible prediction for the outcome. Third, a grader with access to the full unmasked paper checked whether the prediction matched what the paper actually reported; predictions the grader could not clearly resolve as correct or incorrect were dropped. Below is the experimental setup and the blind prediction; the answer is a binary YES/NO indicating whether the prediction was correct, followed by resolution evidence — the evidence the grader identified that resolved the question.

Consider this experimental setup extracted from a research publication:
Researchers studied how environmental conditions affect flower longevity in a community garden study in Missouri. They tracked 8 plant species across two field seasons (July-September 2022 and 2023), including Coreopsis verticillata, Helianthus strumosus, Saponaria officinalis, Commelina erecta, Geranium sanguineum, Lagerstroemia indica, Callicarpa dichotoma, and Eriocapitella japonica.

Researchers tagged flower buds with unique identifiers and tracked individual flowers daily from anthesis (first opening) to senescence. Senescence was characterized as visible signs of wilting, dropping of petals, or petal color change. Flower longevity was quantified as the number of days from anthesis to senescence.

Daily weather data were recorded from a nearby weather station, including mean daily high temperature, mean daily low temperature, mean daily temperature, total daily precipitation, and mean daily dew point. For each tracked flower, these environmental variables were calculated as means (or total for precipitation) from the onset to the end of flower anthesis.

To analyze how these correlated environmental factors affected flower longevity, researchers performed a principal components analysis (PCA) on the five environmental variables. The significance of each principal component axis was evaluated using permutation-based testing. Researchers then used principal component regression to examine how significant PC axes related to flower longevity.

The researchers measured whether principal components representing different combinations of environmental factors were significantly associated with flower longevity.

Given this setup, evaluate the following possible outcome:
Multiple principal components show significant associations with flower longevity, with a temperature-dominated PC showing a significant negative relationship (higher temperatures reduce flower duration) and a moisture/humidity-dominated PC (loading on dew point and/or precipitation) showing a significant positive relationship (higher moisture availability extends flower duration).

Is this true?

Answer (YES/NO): YES